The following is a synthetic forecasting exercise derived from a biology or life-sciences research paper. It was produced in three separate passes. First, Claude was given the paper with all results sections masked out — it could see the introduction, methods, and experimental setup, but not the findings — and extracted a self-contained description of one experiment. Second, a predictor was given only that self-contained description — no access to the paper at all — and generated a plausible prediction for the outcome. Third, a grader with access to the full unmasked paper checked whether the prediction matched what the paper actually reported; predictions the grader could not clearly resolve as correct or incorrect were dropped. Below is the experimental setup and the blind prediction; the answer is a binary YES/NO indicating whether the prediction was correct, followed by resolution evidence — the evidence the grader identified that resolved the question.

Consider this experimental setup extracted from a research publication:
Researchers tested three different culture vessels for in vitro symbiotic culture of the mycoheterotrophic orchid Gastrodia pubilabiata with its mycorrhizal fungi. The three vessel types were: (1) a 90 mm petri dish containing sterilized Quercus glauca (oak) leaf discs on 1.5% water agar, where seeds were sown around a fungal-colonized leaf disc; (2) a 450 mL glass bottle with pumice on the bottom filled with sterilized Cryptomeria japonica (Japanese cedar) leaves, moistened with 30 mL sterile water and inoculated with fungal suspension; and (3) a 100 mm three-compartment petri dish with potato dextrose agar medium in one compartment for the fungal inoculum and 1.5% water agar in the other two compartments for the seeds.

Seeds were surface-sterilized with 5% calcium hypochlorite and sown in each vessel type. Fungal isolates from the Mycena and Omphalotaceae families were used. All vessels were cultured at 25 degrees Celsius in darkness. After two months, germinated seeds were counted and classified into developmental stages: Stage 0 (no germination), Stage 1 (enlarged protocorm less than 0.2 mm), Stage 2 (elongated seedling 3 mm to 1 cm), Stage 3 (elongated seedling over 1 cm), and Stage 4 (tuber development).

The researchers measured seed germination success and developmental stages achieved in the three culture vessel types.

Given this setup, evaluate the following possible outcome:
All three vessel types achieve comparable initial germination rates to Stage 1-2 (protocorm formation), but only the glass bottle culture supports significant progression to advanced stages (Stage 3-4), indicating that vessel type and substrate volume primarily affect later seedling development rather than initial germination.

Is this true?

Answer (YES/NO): NO